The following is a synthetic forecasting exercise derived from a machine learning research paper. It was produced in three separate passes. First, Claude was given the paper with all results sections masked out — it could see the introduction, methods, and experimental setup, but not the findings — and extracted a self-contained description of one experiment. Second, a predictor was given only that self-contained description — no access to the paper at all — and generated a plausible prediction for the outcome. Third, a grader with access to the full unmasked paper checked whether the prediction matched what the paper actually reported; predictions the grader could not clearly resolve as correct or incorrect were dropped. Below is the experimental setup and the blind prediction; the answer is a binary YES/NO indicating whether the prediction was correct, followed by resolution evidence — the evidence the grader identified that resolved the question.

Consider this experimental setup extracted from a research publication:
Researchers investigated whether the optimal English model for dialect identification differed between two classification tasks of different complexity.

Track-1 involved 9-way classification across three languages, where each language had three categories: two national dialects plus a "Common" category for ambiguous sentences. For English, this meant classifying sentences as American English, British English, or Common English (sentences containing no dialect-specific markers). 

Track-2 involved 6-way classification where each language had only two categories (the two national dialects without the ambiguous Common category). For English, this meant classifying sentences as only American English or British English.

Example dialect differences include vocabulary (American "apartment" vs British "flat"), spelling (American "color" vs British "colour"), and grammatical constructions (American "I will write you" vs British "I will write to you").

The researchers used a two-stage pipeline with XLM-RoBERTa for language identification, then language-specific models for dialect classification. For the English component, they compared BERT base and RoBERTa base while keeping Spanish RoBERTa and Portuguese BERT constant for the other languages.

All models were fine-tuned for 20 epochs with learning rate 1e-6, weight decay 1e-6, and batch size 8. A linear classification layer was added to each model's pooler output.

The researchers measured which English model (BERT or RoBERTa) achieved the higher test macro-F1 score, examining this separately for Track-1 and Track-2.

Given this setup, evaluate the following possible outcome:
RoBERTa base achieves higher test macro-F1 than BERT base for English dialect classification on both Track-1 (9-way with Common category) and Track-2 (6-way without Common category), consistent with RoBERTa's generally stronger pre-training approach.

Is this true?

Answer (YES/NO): NO